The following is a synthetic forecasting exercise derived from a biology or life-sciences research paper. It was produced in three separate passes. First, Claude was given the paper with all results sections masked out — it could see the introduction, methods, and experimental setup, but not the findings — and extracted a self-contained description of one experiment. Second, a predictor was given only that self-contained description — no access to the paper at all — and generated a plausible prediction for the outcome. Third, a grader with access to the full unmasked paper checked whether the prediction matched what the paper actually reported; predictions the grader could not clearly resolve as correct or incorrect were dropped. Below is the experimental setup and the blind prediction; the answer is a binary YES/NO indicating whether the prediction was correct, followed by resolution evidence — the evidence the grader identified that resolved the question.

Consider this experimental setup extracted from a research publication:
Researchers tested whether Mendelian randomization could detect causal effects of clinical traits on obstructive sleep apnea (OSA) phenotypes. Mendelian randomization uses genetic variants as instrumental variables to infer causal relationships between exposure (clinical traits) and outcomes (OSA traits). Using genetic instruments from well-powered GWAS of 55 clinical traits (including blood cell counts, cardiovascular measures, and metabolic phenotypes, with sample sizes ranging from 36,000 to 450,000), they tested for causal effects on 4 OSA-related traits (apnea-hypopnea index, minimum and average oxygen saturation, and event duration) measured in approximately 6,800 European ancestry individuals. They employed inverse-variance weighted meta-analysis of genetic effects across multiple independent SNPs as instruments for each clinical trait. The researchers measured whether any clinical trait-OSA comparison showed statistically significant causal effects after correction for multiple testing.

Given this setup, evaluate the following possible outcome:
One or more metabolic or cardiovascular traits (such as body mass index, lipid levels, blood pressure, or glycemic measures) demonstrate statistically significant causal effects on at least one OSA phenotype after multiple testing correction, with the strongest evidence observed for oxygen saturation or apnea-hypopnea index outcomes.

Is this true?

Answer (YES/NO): NO